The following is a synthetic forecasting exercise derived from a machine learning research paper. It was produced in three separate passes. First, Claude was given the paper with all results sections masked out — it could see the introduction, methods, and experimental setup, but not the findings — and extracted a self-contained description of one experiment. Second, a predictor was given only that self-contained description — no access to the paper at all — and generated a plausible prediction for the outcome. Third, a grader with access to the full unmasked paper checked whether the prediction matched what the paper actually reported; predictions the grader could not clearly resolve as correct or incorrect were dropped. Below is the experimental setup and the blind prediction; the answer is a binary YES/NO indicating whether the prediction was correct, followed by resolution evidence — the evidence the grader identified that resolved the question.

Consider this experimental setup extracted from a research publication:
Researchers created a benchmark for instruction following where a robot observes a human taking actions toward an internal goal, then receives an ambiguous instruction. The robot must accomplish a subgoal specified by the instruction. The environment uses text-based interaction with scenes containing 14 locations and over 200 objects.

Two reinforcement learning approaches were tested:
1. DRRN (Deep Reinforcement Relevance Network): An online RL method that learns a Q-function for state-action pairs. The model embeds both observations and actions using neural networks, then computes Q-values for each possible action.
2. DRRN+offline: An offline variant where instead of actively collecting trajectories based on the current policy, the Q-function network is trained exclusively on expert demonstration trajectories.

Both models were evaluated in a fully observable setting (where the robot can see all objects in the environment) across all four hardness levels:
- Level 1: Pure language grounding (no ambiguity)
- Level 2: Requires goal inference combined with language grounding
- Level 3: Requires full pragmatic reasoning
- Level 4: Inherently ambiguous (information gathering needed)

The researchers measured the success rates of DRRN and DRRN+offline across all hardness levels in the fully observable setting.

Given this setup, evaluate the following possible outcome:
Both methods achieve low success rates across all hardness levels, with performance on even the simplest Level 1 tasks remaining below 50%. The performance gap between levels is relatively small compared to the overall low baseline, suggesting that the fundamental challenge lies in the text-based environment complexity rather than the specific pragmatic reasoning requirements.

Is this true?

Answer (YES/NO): NO